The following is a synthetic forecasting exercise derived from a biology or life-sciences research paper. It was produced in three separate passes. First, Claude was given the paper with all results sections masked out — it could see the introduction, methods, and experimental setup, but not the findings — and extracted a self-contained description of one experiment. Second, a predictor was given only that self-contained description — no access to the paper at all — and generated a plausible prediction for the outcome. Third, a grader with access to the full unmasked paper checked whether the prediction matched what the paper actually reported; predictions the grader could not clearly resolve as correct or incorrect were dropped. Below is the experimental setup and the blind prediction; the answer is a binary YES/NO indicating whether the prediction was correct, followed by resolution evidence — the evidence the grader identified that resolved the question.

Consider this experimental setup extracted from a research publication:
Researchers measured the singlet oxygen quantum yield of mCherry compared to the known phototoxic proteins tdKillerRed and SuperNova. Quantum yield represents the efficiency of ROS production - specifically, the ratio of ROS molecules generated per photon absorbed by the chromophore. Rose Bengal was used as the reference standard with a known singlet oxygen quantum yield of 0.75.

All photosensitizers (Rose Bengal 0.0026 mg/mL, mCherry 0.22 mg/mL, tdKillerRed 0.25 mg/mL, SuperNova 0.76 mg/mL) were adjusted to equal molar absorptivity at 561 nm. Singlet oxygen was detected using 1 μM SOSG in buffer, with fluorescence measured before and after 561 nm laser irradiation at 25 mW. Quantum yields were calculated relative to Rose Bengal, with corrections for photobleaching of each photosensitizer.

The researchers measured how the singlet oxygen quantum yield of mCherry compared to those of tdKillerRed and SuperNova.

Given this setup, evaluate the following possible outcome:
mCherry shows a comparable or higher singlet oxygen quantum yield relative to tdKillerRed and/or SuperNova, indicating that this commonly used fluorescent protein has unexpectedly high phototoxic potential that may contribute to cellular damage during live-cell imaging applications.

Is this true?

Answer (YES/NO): NO